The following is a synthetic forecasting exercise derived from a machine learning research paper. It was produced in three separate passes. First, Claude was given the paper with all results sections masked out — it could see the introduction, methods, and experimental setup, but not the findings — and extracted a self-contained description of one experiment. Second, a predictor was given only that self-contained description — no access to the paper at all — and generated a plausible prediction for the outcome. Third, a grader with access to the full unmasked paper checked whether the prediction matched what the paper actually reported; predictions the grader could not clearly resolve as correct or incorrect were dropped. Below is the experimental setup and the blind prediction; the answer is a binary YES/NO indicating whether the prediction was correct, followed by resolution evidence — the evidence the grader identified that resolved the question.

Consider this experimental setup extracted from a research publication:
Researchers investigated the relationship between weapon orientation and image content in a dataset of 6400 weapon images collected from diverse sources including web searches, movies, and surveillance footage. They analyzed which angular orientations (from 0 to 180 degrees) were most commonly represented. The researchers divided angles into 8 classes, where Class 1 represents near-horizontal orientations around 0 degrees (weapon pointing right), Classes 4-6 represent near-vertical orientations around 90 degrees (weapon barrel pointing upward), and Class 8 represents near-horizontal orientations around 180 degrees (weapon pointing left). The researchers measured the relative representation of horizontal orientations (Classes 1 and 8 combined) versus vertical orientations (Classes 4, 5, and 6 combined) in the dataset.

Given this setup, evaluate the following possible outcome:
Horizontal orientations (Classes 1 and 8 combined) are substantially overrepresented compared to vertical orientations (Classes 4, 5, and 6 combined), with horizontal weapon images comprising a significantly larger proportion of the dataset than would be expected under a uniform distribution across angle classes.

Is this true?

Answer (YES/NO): YES